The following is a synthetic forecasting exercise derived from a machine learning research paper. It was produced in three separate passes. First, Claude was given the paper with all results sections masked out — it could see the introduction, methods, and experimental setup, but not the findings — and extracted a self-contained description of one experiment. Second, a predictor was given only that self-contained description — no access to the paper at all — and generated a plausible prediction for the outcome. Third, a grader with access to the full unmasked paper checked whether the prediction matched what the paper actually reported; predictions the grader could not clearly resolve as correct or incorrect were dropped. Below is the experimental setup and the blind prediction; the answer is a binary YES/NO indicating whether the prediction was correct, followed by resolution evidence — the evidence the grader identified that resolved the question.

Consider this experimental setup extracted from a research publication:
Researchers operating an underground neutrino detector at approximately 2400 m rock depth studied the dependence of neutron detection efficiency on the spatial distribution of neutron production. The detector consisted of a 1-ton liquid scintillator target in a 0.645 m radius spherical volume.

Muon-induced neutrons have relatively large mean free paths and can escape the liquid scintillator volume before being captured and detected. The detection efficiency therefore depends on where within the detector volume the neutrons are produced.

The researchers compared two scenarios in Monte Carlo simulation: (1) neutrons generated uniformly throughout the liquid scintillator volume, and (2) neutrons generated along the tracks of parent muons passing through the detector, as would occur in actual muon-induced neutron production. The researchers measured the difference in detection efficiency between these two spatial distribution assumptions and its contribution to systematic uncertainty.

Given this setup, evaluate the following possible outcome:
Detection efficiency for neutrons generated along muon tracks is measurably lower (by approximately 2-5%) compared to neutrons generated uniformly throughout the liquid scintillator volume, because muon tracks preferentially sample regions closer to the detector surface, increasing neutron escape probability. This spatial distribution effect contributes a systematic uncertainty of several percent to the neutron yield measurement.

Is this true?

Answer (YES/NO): NO